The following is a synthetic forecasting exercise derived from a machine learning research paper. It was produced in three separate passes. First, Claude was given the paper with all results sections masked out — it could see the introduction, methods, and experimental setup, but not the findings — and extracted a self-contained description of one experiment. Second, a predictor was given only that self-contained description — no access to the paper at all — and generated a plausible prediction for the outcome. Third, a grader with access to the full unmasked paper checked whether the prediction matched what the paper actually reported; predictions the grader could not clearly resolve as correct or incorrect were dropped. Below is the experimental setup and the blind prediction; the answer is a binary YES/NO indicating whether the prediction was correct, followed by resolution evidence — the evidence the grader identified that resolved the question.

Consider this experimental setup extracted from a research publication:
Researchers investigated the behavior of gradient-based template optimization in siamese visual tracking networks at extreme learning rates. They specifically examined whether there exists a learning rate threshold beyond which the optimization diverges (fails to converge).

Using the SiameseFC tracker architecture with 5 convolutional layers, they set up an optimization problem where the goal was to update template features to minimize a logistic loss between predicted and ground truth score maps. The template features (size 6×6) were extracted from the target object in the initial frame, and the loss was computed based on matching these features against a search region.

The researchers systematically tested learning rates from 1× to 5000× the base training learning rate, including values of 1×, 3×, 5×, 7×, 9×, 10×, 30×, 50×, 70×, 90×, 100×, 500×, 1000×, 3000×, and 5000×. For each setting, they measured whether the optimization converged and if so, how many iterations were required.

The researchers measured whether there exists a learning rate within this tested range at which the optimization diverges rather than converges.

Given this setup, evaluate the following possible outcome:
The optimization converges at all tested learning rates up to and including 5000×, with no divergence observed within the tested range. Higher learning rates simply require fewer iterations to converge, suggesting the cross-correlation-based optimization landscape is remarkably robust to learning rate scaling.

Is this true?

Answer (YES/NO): NO